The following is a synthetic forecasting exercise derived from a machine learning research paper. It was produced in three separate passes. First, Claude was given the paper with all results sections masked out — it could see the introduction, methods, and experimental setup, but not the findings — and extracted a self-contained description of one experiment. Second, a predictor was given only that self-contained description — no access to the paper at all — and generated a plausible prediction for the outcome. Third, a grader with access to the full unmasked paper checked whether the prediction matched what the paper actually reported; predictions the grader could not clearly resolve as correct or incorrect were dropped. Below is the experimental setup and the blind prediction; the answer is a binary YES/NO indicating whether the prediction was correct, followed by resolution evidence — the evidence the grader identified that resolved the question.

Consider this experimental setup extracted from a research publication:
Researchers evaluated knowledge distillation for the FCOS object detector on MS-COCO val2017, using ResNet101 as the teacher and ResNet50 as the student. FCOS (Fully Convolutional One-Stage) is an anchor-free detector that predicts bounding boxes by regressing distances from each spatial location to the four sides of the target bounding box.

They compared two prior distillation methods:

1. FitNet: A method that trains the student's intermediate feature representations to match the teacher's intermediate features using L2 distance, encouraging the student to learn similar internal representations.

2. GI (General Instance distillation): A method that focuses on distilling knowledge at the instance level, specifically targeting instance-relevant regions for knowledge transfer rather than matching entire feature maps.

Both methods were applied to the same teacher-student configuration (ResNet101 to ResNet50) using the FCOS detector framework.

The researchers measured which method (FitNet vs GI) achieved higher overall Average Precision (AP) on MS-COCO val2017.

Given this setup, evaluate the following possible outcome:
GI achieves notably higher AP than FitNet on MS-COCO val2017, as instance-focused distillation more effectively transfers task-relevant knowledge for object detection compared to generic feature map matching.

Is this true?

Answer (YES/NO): YES